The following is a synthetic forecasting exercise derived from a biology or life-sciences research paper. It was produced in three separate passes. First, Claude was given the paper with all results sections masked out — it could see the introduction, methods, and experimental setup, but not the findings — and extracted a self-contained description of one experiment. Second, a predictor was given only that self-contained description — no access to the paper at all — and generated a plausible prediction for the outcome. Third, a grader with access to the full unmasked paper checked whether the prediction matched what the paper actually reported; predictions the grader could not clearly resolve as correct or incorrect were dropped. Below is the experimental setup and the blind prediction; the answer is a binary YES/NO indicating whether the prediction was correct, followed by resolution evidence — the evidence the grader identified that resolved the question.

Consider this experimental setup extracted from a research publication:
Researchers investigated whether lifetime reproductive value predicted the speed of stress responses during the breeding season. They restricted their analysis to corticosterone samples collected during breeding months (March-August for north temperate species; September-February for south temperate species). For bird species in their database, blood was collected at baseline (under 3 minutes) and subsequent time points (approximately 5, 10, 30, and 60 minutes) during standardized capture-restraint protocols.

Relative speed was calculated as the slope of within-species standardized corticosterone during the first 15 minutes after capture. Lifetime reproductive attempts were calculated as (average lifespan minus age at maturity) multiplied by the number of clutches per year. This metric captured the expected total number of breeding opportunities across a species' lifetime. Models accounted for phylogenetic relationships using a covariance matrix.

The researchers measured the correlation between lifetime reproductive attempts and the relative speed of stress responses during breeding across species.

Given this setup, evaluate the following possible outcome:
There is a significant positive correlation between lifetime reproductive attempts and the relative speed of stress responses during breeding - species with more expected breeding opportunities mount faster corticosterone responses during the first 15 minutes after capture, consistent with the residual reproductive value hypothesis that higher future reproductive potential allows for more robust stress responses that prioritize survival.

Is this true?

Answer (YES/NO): NO